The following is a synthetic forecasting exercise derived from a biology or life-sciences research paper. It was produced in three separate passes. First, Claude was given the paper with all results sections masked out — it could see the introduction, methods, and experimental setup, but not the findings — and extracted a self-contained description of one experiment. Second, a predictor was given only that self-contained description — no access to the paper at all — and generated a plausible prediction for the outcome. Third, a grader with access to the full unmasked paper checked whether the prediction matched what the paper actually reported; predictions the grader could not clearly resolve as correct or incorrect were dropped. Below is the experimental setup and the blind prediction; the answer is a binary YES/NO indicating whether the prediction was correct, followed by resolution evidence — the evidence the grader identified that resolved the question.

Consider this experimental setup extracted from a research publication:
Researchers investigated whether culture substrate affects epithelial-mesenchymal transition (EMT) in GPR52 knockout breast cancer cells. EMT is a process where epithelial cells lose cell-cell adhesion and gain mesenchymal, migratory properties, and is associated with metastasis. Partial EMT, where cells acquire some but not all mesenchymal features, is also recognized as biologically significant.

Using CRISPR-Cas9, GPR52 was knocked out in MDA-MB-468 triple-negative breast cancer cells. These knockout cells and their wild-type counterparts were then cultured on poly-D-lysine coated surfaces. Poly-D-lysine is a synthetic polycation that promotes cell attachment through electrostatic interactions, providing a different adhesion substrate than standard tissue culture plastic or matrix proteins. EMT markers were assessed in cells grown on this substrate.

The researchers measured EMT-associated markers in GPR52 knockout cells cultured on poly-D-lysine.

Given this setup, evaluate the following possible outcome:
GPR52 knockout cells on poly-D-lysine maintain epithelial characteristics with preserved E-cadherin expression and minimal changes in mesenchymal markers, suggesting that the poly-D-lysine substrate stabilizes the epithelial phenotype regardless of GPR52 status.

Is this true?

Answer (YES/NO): NO